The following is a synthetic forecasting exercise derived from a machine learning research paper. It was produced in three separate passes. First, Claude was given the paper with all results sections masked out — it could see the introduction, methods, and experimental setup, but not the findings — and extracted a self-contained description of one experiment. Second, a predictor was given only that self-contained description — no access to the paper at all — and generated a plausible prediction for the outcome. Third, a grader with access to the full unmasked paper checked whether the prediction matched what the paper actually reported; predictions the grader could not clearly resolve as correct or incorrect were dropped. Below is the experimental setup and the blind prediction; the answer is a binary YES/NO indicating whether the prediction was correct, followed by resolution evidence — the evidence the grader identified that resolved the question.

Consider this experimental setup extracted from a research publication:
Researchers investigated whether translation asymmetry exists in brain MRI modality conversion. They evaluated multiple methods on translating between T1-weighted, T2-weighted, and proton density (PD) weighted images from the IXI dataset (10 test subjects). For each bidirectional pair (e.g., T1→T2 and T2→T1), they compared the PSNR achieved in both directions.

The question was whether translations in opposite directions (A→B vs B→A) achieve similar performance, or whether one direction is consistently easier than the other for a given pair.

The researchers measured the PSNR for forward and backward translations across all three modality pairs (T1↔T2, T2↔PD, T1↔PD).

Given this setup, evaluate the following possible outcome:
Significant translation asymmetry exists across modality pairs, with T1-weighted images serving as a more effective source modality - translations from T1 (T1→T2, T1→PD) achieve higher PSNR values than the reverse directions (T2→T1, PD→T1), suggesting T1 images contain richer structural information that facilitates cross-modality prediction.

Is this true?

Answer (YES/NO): NO